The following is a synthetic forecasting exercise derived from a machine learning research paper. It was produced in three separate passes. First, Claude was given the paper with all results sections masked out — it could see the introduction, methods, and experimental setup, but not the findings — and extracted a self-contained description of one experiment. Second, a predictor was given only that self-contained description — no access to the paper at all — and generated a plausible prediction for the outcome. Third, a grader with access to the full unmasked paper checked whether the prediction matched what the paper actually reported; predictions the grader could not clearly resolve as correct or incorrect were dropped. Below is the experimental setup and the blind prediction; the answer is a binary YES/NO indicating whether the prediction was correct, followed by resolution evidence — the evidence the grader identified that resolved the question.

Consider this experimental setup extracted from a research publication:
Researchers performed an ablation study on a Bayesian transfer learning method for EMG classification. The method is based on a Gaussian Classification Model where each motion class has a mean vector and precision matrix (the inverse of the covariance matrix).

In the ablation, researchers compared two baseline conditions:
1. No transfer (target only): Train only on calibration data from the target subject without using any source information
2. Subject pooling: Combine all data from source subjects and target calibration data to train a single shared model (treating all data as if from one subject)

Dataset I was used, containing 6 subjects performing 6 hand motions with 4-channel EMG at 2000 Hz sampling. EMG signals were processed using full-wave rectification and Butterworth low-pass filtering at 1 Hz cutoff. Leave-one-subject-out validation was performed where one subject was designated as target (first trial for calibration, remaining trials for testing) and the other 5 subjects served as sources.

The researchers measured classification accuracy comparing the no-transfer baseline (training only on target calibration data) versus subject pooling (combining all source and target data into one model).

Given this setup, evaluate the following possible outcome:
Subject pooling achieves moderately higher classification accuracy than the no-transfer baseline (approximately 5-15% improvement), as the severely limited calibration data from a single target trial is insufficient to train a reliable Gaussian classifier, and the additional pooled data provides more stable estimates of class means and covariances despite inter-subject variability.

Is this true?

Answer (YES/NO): NO